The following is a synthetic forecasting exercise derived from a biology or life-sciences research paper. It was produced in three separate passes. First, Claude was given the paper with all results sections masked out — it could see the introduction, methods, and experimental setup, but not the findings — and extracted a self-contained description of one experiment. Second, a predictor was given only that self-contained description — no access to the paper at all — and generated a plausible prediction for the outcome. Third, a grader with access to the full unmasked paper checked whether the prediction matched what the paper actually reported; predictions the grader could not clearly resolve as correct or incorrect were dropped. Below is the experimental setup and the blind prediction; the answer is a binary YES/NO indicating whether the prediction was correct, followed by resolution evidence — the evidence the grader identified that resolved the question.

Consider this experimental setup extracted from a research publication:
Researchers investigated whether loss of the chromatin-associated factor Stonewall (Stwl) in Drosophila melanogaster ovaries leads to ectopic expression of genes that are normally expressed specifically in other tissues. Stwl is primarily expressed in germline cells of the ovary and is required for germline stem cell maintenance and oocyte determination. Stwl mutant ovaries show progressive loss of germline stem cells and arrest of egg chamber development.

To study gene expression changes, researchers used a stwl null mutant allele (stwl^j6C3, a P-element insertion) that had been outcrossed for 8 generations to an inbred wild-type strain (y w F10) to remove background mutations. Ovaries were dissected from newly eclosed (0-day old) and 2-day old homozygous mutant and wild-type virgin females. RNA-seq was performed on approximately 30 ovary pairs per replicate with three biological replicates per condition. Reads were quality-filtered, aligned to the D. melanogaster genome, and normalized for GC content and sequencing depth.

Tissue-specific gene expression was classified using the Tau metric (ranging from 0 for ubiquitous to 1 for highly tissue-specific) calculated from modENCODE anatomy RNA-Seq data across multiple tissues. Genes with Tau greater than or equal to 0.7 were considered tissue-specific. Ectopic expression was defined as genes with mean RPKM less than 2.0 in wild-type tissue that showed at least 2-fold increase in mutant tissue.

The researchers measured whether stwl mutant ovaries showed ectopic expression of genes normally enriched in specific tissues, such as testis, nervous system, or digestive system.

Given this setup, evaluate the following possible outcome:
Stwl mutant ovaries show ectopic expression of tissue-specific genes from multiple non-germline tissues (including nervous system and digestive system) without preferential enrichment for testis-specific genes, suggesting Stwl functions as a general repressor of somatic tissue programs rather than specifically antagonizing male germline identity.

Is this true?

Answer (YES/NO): NO